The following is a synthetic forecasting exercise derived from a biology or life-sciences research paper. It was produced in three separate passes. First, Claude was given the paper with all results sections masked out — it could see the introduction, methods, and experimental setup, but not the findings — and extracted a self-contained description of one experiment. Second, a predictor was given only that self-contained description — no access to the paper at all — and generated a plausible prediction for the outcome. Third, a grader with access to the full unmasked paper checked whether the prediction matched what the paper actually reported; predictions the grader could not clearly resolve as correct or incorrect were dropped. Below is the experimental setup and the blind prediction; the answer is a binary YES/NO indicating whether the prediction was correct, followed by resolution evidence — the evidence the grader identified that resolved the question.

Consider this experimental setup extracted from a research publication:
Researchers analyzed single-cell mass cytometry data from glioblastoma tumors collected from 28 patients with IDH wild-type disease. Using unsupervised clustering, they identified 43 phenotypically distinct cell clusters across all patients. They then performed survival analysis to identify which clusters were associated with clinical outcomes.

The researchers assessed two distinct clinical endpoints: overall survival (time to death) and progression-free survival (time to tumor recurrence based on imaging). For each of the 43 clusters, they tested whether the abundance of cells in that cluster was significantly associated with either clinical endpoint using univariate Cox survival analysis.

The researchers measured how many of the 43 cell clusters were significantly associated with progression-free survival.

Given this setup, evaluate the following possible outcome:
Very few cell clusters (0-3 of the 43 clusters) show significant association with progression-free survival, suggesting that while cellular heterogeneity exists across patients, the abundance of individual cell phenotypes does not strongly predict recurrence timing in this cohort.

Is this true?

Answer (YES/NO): NO